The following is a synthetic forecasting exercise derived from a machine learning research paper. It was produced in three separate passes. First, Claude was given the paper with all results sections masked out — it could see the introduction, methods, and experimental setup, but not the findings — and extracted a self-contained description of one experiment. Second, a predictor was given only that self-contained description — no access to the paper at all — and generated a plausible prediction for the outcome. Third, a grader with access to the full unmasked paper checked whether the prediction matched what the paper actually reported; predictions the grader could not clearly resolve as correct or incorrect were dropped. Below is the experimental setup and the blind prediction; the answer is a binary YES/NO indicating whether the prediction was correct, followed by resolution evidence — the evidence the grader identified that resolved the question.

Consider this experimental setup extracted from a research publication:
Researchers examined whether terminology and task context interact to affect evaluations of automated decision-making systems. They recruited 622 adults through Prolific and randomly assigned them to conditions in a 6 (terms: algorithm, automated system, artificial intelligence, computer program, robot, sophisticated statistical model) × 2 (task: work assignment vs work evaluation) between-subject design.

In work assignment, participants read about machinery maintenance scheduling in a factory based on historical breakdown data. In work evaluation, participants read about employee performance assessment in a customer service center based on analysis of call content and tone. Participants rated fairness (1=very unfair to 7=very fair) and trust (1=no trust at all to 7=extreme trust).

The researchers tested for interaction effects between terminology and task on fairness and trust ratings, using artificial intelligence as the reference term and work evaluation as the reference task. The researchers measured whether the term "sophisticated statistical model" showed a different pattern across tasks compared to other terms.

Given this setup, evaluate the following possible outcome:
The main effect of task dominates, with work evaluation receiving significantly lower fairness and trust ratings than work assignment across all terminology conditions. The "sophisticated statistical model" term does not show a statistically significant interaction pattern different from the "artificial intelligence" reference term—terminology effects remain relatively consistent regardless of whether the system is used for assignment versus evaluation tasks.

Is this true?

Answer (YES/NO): NO